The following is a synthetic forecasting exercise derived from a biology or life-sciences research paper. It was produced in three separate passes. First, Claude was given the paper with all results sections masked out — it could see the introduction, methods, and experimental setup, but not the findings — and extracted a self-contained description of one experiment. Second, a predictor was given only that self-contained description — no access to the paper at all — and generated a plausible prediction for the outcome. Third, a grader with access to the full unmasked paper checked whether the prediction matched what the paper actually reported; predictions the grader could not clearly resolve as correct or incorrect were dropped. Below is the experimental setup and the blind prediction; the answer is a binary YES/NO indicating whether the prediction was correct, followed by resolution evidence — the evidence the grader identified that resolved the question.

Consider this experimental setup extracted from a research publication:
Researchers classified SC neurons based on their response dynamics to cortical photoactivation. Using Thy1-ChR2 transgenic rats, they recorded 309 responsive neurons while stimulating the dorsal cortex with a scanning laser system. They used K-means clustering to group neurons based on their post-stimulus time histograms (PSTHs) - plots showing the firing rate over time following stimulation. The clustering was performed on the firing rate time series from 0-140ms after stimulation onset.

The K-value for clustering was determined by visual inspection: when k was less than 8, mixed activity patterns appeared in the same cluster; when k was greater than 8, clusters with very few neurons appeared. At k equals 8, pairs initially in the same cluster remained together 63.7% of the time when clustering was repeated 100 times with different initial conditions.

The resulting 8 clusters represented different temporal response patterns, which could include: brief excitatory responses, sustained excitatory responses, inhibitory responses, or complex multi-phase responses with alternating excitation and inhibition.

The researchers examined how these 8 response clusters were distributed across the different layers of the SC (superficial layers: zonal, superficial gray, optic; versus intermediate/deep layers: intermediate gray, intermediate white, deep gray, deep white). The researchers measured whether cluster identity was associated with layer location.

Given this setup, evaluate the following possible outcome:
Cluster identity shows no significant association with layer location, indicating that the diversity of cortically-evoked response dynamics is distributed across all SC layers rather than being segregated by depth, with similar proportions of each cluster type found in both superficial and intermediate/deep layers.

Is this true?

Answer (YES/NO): NO